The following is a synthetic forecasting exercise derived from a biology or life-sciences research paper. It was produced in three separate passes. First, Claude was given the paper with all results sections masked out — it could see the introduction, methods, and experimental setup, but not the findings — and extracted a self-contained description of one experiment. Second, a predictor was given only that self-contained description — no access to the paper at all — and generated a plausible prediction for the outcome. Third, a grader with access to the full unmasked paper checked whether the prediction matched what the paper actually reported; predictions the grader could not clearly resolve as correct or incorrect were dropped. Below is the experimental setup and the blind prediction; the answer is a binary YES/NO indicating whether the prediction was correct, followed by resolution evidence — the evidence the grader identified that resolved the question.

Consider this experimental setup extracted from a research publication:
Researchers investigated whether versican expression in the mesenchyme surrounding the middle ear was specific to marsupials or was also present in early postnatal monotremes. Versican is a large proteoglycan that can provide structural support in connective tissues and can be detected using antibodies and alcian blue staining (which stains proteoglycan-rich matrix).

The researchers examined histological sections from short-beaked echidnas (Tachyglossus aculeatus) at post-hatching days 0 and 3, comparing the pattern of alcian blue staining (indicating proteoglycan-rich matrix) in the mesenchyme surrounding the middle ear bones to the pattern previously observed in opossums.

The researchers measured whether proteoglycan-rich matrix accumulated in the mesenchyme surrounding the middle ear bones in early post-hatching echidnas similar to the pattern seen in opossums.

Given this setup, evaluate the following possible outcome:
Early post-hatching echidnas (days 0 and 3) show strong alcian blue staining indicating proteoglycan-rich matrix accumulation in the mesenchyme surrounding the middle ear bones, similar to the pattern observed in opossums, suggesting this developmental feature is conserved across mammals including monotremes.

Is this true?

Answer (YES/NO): NO